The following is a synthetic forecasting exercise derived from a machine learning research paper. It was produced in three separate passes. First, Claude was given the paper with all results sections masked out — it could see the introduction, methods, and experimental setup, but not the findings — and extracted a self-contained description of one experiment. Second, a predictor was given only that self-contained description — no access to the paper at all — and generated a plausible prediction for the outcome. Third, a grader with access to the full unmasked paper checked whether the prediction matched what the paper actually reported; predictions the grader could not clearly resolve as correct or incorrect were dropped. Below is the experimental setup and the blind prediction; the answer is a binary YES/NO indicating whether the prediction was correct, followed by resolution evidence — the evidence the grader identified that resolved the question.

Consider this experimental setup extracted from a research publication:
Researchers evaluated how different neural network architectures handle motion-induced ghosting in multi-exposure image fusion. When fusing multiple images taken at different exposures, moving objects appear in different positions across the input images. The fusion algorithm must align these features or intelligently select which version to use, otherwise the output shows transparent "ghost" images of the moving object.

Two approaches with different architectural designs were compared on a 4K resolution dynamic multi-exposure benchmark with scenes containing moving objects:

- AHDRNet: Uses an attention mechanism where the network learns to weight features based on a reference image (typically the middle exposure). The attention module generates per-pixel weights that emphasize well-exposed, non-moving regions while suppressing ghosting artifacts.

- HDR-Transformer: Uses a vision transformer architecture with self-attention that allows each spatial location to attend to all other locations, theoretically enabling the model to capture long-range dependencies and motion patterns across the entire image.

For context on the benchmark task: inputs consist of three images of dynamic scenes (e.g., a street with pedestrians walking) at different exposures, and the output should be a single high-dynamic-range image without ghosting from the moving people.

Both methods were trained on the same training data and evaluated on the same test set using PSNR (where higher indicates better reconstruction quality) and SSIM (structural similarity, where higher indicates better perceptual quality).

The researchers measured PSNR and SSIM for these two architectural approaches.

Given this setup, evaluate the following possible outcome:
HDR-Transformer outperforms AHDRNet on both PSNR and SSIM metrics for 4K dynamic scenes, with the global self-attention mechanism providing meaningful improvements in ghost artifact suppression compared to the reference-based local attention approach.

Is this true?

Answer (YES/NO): NO